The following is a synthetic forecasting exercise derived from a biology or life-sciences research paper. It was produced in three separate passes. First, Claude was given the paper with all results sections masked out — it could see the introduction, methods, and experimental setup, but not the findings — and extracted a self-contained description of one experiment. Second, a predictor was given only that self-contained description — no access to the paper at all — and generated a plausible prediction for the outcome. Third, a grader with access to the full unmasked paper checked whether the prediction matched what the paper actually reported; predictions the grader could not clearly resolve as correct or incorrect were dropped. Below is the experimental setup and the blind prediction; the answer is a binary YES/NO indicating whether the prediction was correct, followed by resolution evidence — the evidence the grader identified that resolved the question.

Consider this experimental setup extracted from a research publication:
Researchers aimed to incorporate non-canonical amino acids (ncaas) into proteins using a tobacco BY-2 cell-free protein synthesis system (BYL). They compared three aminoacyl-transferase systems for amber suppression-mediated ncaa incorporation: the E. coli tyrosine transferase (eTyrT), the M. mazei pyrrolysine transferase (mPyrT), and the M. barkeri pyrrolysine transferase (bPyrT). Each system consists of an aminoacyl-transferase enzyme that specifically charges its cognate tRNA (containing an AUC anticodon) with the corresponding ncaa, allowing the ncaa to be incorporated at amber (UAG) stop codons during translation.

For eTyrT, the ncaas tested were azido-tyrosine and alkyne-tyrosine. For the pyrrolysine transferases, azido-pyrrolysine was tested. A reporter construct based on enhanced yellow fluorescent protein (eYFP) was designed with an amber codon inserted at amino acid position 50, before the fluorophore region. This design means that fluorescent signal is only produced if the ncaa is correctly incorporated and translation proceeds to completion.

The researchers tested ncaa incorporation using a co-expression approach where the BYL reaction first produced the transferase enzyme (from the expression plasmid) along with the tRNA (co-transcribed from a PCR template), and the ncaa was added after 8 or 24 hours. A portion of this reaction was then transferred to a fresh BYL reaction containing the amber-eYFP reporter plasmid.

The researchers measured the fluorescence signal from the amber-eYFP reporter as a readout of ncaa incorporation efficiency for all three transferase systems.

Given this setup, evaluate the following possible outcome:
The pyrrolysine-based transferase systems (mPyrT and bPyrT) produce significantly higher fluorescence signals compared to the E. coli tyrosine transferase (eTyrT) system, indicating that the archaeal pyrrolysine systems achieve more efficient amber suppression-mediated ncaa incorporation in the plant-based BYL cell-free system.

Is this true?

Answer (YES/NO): NO